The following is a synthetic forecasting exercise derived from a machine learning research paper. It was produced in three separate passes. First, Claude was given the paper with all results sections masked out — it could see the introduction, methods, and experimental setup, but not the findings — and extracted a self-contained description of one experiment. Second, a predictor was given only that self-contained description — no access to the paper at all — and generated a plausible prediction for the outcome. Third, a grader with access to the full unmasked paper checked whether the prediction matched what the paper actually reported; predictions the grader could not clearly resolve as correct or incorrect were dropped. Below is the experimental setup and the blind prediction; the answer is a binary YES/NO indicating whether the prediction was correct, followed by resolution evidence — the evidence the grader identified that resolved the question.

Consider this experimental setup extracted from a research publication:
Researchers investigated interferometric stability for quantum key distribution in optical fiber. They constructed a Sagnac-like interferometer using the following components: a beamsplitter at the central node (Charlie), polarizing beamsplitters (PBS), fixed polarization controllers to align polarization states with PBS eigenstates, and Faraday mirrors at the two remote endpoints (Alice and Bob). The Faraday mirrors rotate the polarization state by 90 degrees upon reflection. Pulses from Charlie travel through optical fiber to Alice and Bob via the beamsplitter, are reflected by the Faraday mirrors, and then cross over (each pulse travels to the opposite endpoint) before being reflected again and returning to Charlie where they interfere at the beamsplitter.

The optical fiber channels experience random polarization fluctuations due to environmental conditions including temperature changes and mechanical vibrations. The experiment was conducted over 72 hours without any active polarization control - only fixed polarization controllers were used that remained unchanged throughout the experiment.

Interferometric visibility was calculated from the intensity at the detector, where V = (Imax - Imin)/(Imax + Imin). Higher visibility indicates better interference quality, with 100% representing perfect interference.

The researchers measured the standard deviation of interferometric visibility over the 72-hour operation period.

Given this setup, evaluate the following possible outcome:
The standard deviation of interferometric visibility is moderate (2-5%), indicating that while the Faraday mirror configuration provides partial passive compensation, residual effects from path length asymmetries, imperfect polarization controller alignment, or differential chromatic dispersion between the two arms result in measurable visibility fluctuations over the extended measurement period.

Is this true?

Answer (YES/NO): NO